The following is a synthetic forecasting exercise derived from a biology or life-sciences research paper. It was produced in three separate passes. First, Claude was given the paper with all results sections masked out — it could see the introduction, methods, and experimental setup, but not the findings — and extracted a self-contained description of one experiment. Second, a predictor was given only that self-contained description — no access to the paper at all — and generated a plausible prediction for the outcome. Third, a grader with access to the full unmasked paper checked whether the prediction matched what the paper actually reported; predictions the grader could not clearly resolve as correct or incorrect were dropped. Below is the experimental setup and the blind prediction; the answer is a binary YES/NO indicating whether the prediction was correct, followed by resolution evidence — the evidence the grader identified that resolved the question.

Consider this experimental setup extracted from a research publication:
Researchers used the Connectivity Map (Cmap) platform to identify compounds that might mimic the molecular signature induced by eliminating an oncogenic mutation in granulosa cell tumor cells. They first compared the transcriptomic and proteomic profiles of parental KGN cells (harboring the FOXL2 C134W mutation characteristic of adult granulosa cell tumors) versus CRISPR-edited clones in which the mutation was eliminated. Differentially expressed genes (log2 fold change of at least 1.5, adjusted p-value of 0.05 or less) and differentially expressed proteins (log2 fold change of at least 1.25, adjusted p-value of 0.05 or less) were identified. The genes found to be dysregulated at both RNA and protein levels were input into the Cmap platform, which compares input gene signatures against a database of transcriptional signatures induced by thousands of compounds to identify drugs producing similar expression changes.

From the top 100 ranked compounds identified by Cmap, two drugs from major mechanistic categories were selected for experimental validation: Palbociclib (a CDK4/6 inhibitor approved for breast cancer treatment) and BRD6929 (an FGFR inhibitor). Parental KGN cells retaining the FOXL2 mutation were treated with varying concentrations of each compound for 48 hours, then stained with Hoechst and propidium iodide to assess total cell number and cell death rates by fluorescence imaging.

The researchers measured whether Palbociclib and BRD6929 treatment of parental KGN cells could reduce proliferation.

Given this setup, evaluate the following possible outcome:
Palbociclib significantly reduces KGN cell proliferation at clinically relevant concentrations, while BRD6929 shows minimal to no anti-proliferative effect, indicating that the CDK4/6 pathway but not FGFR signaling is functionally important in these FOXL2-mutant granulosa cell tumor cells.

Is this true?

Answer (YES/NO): NO